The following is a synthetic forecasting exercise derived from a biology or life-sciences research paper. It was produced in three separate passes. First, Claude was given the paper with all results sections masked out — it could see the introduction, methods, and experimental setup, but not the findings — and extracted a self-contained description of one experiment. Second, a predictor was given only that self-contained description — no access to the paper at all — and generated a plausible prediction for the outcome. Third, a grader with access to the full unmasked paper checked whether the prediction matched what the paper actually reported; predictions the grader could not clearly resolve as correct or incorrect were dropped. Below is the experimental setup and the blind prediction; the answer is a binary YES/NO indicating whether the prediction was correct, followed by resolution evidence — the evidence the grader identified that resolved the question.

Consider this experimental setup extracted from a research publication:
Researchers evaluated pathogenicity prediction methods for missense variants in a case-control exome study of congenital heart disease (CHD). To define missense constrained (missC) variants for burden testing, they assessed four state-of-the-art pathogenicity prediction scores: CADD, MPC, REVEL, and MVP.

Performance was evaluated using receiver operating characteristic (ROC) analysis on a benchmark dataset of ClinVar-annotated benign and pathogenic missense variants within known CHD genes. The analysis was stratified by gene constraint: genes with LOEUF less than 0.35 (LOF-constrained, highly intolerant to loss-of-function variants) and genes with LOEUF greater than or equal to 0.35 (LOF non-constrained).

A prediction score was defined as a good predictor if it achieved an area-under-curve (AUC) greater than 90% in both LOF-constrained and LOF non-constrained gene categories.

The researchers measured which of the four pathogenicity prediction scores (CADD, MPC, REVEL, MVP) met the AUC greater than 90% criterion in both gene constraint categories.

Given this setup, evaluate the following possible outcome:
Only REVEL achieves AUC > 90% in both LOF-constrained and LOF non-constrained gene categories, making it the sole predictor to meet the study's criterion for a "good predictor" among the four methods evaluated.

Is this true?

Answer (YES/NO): NO